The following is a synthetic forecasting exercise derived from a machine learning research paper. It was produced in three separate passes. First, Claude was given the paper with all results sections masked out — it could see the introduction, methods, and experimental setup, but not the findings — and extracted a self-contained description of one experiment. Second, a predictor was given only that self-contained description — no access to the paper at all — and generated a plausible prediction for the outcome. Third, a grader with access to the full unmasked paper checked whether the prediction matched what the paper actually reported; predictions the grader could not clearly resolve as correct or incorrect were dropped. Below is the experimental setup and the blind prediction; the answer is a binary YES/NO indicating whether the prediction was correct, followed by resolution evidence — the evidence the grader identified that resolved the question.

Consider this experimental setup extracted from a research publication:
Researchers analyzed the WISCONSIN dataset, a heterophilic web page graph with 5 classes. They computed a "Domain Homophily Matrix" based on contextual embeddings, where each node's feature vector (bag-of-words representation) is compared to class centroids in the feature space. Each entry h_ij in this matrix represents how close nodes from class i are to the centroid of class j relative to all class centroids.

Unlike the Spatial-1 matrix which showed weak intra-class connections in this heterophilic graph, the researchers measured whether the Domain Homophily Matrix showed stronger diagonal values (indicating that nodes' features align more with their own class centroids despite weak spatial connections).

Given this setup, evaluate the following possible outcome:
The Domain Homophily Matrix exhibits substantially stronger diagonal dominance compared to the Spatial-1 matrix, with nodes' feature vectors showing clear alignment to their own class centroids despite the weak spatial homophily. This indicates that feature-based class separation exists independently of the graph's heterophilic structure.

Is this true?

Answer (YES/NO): YES